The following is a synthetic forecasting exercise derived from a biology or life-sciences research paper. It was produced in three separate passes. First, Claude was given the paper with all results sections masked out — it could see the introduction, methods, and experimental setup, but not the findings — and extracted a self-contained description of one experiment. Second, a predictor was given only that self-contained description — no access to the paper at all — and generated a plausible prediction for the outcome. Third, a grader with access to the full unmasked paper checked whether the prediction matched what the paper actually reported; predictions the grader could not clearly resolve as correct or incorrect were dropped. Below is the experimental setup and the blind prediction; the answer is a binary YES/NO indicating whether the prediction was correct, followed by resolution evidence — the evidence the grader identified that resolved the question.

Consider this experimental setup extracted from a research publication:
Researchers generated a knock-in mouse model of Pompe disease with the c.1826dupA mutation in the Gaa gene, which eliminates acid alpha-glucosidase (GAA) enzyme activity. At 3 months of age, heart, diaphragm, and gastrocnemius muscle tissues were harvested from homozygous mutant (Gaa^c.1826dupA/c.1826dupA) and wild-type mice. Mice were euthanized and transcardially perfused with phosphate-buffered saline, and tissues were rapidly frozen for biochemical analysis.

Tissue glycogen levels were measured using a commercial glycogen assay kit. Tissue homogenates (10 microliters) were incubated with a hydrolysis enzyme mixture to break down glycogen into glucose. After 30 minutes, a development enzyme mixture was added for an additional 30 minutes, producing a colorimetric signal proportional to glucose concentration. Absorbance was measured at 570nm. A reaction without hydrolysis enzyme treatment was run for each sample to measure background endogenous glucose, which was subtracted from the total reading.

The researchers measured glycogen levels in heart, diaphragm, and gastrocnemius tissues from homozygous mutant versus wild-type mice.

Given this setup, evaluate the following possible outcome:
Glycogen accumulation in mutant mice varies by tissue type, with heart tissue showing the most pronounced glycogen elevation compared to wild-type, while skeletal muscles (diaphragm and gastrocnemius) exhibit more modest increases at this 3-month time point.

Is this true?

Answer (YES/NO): NO